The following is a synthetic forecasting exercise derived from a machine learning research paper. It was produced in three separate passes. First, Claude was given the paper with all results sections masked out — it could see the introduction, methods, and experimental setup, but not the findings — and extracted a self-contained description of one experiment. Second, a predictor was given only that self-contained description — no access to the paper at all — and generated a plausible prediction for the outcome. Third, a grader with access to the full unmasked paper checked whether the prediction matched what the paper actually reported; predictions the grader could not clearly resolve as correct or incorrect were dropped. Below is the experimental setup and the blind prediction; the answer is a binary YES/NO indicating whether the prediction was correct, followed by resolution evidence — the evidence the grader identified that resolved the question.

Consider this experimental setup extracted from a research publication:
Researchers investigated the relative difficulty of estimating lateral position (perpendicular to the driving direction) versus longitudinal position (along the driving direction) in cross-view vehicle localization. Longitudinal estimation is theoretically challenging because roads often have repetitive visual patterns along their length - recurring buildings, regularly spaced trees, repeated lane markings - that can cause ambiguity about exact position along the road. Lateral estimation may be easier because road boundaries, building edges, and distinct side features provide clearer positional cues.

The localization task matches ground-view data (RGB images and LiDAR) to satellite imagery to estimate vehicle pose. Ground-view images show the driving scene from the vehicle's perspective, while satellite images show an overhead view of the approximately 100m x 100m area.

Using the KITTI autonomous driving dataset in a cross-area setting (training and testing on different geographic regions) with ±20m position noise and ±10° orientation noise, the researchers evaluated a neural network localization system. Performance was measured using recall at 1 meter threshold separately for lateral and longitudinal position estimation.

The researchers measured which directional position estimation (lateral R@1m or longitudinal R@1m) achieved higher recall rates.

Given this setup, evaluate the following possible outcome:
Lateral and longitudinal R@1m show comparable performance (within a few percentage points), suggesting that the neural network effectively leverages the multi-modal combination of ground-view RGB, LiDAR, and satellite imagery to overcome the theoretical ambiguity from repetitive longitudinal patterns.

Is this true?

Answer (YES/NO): NO